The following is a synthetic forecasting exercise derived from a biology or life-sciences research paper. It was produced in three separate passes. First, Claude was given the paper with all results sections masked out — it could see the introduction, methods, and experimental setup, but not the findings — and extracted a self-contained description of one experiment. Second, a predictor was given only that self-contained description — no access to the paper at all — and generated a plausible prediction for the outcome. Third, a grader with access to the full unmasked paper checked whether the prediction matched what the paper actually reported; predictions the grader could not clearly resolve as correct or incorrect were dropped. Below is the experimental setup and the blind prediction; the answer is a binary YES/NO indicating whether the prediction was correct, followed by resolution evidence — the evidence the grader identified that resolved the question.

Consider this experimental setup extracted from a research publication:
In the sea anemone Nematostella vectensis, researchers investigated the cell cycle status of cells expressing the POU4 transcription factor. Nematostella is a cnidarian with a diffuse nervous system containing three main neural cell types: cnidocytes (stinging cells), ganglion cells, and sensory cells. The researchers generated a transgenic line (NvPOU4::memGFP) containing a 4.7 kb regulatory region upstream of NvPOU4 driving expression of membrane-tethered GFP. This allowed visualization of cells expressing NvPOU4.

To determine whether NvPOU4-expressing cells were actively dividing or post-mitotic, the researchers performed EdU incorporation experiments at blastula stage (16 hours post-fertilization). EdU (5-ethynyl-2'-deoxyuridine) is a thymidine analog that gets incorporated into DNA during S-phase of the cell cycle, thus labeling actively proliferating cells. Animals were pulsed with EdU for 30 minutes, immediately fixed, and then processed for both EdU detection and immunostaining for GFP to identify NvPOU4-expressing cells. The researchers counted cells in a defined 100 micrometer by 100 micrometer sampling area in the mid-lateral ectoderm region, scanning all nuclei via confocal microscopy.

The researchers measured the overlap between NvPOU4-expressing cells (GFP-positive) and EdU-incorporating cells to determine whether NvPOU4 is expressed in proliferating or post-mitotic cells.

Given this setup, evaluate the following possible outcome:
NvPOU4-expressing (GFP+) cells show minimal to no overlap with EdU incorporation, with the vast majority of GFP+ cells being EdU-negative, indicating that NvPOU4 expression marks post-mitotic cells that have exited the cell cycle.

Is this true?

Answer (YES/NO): YES